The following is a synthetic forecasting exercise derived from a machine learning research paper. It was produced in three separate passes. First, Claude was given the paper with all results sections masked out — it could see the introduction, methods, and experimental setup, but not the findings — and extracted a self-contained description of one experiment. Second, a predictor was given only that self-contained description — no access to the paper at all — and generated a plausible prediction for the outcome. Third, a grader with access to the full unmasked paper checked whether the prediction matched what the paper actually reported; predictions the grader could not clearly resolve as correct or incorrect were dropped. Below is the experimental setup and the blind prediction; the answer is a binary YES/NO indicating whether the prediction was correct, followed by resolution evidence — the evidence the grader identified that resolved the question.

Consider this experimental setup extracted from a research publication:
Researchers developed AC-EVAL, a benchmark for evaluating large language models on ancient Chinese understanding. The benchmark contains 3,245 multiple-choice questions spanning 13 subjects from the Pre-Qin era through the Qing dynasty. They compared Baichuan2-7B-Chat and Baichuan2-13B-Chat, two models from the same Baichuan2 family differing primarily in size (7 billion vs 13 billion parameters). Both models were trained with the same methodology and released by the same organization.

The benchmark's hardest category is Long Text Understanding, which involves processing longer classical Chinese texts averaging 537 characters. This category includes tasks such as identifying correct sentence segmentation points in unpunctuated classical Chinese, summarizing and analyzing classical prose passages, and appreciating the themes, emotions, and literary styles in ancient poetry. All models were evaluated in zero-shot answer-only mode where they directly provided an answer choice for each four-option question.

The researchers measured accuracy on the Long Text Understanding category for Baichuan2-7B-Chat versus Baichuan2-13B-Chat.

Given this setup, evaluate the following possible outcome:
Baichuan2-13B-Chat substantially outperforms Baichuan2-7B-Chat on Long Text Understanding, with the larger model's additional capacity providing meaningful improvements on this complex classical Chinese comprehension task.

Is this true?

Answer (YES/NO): NO